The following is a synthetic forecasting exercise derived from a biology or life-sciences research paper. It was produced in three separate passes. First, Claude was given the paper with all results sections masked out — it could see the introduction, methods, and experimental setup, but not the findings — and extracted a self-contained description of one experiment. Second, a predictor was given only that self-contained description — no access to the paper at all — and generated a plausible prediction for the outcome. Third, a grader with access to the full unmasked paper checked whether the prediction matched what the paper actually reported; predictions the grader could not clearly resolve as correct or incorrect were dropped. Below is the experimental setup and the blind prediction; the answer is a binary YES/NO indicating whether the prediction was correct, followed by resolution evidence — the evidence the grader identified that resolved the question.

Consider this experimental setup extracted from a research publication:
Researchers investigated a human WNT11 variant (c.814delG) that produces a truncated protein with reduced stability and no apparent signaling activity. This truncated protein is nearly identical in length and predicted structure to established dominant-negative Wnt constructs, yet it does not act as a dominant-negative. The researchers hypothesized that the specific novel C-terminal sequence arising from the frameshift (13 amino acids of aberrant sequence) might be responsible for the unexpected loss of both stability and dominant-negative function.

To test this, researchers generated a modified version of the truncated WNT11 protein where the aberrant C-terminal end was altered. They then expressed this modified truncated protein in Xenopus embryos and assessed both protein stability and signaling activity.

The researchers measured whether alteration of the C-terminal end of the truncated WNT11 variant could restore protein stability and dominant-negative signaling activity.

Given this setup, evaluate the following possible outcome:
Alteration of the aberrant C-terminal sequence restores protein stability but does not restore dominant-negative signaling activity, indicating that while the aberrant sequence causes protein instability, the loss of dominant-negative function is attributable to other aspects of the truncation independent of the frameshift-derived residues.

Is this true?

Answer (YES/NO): NO